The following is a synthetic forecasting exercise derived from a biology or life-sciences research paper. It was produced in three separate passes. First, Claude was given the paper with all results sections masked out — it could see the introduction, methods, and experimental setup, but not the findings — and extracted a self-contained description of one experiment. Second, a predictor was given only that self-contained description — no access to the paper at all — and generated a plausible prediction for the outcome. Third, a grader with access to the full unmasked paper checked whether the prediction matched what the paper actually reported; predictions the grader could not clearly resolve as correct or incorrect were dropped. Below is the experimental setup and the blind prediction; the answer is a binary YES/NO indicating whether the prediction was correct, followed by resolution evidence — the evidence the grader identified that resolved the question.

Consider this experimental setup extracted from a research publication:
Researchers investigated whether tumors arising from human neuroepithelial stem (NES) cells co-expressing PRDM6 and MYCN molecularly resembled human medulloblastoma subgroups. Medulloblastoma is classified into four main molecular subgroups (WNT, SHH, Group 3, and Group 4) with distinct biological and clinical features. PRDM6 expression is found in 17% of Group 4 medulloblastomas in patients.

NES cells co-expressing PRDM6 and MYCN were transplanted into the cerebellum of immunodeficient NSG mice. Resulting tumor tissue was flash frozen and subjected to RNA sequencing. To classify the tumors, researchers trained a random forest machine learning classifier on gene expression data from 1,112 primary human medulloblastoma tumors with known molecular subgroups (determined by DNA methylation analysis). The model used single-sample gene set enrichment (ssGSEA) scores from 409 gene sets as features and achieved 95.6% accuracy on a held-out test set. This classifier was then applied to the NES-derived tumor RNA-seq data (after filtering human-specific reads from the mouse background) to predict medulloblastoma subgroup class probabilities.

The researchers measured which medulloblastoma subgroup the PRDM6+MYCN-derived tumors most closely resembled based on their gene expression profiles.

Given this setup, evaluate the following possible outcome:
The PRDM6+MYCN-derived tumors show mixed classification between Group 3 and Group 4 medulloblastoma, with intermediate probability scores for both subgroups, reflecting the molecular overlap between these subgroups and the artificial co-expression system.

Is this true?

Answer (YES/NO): NO